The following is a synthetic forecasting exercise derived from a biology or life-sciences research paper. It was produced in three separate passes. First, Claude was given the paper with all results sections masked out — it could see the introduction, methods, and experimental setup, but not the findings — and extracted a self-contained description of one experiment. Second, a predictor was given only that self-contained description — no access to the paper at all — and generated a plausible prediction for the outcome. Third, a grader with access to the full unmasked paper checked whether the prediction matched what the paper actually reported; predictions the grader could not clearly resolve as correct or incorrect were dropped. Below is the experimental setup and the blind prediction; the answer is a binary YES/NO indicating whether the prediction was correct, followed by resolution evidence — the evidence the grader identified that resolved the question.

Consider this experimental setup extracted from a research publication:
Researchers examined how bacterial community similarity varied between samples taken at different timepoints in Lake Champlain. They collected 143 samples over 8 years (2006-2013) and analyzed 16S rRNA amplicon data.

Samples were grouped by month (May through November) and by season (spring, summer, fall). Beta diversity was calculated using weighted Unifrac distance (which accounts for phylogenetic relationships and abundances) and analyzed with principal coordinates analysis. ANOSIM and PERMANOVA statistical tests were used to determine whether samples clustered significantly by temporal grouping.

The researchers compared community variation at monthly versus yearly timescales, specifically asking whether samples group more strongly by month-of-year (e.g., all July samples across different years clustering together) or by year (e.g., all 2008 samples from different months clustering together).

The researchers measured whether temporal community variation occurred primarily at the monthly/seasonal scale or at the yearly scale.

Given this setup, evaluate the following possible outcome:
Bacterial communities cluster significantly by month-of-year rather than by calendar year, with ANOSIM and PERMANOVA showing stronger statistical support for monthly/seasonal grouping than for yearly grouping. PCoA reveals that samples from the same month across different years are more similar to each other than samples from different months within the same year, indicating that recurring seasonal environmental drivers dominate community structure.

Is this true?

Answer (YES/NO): YES